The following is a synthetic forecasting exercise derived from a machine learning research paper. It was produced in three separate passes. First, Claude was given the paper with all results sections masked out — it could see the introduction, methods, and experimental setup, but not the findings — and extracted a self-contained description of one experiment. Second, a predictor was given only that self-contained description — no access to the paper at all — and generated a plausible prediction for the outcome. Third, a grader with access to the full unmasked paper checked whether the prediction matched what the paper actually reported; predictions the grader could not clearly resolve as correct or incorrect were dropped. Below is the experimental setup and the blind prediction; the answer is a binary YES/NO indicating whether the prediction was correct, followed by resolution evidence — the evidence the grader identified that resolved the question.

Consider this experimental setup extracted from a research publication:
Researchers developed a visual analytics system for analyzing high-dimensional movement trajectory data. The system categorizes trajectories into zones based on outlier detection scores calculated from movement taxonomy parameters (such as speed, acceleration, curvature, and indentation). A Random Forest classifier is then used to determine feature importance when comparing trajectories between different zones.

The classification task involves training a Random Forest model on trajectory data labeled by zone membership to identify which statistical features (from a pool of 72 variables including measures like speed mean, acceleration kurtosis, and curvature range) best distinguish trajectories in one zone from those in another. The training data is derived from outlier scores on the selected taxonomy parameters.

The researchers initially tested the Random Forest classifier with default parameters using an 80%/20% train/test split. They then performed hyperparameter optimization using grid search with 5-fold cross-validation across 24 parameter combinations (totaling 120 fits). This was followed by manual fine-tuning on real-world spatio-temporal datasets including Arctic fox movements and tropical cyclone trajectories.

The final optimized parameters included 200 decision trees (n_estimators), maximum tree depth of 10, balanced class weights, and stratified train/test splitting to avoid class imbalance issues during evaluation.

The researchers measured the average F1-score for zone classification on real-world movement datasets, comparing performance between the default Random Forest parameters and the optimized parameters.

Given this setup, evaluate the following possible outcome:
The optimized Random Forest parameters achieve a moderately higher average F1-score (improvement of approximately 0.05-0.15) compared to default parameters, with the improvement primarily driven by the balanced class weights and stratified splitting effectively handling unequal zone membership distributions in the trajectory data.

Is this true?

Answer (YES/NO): NO